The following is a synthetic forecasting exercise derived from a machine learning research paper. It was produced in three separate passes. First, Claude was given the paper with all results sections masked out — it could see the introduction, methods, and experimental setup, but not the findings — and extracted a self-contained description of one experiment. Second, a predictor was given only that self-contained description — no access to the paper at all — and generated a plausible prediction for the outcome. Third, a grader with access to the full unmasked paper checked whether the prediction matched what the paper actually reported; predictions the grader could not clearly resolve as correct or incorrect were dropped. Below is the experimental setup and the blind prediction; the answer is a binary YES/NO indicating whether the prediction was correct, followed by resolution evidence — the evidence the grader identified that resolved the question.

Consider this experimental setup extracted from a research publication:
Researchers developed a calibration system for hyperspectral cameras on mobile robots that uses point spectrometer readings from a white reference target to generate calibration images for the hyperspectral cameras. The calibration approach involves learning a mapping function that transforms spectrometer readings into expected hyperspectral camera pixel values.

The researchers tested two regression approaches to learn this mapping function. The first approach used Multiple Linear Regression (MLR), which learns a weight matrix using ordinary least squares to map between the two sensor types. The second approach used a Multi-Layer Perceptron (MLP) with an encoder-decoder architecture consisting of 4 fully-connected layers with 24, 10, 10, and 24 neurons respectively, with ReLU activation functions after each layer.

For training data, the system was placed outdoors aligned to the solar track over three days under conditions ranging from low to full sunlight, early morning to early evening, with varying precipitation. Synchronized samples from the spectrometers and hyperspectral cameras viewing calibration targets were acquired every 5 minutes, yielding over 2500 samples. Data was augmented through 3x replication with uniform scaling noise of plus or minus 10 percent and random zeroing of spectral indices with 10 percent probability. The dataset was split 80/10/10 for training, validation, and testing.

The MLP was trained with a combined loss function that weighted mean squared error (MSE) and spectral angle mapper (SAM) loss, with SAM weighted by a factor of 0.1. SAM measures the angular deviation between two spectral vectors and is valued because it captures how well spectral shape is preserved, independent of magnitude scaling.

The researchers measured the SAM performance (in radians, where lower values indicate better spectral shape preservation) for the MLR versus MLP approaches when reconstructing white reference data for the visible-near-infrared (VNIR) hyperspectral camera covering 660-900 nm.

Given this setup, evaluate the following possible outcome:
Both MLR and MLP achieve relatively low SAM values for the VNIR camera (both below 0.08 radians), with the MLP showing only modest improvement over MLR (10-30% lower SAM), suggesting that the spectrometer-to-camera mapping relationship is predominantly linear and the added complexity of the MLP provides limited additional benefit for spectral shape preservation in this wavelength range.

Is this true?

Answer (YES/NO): NO